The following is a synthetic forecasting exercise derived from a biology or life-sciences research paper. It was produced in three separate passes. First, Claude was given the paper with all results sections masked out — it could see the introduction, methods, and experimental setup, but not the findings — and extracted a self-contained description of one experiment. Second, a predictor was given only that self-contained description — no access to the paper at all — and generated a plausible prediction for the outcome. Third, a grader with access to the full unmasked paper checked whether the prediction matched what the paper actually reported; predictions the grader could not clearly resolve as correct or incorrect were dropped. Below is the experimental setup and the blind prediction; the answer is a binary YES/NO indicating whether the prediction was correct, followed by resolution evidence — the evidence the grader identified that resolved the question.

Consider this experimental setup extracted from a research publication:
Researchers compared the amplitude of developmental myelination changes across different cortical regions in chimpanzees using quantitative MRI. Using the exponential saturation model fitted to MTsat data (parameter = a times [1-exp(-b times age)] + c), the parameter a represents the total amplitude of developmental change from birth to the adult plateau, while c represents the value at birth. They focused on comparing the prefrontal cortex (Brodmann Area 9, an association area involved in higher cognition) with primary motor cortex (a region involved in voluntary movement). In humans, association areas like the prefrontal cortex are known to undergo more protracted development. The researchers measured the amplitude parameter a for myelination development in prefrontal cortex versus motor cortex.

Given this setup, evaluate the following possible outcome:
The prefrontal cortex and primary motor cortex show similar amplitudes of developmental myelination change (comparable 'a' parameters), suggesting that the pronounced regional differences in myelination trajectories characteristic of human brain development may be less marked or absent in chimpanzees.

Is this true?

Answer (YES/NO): NO